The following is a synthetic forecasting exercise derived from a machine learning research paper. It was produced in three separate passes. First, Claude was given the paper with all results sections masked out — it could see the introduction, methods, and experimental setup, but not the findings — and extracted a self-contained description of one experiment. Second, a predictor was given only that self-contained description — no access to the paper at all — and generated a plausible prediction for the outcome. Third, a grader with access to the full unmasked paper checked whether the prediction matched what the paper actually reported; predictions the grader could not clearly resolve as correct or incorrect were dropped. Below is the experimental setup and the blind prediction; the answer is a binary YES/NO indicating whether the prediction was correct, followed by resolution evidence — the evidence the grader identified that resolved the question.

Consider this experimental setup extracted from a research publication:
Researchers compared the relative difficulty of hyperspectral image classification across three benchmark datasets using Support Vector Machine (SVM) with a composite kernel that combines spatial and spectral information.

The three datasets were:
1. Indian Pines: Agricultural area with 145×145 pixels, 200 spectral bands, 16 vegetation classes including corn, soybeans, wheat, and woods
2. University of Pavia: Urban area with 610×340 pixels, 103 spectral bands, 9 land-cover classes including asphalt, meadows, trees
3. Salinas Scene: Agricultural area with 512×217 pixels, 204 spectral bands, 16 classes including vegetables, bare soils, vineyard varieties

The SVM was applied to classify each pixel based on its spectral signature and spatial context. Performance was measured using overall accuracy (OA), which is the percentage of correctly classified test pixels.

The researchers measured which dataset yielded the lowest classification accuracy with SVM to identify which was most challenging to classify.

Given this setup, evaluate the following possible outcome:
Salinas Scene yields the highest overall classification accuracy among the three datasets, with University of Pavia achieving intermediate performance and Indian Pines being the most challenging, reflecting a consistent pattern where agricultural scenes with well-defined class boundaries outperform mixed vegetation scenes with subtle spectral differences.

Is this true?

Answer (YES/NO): NO